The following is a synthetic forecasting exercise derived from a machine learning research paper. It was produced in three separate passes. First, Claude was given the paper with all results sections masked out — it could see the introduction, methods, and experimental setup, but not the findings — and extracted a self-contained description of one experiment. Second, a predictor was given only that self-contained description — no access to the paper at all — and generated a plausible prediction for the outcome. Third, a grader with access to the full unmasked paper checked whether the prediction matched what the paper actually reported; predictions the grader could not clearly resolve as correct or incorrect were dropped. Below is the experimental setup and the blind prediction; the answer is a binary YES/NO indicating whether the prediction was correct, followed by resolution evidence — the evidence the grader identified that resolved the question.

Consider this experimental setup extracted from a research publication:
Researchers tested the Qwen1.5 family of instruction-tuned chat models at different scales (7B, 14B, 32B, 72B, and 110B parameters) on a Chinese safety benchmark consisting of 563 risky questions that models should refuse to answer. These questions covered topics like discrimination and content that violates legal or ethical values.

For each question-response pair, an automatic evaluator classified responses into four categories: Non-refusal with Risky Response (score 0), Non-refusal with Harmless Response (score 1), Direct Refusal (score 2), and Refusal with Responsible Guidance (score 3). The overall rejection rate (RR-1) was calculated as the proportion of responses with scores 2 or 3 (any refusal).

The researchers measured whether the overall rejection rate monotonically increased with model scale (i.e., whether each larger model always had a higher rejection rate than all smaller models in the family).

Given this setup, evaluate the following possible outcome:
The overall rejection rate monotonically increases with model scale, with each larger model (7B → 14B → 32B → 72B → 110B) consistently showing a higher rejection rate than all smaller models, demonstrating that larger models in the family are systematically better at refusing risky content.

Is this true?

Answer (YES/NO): NO